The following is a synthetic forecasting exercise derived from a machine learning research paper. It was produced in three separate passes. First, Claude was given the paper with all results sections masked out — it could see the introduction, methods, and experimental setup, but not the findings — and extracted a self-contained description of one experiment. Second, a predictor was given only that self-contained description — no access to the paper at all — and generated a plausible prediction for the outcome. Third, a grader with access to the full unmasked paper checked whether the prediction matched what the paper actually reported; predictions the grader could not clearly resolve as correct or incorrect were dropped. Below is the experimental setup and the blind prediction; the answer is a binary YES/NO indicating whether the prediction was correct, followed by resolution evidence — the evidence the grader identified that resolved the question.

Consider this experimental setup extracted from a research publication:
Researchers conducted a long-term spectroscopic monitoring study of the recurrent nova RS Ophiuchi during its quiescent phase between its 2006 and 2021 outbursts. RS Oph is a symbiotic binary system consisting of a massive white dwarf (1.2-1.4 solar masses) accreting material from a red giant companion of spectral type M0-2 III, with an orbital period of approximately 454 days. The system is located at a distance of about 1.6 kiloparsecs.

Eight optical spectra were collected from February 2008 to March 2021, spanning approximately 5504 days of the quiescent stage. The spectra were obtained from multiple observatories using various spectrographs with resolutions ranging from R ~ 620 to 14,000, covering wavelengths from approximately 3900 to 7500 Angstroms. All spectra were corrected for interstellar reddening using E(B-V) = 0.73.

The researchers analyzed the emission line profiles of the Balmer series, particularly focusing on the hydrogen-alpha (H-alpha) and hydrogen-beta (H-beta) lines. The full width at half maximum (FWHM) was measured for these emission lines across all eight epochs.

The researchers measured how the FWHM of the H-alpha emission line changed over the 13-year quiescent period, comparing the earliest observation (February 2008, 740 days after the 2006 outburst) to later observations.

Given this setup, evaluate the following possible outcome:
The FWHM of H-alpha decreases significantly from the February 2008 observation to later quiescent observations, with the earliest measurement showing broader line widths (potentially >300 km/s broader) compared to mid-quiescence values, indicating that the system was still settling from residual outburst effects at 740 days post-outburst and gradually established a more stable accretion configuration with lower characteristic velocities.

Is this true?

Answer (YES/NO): YES